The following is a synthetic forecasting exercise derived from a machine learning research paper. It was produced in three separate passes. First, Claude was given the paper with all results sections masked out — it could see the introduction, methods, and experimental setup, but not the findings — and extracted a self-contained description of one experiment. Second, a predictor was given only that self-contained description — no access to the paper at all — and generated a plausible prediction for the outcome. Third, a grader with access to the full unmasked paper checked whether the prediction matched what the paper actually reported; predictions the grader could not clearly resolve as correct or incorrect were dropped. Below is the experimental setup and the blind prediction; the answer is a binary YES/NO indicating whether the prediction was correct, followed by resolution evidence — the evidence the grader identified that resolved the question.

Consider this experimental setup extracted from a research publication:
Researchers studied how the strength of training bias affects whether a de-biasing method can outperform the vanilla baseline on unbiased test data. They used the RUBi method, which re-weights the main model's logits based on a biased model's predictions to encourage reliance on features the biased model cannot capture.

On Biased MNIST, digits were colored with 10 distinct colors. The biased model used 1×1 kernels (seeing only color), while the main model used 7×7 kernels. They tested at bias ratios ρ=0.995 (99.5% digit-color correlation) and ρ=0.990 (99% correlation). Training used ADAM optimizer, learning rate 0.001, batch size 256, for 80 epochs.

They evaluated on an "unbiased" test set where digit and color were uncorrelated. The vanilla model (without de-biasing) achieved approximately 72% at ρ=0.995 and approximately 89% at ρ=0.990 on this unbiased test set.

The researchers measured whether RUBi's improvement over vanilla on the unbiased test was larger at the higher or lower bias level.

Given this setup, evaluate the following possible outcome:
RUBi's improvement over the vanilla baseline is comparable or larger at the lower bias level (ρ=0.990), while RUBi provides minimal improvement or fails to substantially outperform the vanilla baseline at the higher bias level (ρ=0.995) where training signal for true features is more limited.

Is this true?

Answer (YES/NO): NO